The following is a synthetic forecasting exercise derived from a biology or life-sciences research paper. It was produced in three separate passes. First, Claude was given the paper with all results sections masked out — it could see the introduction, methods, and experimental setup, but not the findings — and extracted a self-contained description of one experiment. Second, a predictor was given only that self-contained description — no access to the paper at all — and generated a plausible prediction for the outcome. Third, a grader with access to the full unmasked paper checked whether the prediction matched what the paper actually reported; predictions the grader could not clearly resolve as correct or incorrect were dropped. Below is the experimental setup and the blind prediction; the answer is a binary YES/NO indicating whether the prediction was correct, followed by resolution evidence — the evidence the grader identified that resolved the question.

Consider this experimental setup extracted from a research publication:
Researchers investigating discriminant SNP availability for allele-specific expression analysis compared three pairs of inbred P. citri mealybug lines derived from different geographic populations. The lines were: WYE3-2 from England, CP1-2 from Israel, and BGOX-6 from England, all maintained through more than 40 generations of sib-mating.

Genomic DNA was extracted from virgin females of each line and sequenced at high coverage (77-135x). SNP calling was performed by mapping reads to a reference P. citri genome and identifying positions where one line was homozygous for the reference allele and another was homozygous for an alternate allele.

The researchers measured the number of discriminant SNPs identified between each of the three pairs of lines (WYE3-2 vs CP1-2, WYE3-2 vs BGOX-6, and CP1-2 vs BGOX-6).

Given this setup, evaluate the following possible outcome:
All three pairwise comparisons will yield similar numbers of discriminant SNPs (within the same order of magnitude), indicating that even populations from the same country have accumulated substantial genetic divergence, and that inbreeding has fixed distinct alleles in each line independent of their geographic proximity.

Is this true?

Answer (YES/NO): NO